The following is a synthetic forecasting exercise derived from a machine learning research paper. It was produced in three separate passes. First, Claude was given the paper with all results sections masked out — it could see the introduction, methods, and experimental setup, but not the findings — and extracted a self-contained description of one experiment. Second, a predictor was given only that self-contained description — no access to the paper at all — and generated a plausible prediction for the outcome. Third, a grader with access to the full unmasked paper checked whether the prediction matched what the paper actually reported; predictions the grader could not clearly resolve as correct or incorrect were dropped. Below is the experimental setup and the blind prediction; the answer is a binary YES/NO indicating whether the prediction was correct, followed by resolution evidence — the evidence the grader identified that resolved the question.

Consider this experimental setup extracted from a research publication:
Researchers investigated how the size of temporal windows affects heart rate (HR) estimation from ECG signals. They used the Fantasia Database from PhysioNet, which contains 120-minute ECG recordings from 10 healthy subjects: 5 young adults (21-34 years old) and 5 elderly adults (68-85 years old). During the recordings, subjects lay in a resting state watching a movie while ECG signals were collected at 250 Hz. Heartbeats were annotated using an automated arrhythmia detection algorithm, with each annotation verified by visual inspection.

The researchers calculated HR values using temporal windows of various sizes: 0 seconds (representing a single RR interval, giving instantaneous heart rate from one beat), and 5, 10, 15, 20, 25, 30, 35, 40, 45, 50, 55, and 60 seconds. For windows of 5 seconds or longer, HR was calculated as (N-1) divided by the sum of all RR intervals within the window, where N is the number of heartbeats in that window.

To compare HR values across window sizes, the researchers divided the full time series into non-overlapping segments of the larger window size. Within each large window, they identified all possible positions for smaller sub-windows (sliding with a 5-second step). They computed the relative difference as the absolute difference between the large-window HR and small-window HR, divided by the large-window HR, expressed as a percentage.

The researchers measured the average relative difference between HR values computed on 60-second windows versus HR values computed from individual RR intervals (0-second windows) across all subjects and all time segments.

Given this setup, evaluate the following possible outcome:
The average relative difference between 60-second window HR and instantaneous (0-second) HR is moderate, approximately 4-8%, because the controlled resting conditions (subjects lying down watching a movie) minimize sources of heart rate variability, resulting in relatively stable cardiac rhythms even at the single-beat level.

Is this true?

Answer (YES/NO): YES